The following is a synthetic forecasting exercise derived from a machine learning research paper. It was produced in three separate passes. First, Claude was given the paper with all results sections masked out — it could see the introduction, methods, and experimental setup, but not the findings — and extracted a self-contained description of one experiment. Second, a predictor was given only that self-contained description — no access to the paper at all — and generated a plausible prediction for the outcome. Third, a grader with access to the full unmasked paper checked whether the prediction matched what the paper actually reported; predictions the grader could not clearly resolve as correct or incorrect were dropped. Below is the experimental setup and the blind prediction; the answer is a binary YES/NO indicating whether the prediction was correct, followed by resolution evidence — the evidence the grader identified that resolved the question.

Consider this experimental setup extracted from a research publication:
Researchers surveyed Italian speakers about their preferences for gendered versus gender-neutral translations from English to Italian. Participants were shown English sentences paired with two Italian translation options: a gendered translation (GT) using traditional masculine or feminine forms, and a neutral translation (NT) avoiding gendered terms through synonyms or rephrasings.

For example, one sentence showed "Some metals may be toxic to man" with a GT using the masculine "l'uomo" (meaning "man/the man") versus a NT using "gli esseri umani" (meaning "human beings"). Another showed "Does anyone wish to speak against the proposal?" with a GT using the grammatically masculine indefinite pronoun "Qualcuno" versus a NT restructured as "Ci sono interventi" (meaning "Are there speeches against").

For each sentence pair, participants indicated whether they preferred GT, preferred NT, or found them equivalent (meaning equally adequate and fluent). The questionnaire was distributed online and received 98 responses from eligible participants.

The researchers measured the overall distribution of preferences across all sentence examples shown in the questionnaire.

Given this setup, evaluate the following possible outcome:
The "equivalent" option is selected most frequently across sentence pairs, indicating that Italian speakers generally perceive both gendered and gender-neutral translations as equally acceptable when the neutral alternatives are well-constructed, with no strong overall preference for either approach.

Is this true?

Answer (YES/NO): NO